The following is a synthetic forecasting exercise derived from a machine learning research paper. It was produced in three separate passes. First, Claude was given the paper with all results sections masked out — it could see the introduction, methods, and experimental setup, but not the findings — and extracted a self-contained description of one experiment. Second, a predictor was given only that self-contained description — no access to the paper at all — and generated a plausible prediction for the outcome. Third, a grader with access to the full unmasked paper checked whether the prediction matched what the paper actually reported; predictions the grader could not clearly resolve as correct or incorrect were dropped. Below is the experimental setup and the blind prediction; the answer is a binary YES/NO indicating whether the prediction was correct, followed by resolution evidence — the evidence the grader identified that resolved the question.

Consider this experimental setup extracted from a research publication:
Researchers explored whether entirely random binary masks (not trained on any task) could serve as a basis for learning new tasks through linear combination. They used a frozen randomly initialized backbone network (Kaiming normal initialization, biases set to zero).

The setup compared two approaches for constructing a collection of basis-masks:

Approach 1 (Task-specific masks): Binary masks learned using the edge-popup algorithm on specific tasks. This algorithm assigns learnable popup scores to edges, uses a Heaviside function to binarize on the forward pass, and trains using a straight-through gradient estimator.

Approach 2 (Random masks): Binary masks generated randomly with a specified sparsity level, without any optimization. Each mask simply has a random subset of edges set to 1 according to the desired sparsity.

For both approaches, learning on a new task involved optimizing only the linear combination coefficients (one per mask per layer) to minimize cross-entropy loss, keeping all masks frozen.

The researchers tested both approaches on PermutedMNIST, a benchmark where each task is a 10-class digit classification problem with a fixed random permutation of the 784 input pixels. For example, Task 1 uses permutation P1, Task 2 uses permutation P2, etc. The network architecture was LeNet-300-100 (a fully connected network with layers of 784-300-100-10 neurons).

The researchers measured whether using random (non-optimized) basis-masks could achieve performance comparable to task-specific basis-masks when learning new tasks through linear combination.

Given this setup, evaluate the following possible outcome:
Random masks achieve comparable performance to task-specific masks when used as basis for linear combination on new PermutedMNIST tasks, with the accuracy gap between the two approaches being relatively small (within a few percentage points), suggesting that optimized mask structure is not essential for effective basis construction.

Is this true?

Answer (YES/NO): NO